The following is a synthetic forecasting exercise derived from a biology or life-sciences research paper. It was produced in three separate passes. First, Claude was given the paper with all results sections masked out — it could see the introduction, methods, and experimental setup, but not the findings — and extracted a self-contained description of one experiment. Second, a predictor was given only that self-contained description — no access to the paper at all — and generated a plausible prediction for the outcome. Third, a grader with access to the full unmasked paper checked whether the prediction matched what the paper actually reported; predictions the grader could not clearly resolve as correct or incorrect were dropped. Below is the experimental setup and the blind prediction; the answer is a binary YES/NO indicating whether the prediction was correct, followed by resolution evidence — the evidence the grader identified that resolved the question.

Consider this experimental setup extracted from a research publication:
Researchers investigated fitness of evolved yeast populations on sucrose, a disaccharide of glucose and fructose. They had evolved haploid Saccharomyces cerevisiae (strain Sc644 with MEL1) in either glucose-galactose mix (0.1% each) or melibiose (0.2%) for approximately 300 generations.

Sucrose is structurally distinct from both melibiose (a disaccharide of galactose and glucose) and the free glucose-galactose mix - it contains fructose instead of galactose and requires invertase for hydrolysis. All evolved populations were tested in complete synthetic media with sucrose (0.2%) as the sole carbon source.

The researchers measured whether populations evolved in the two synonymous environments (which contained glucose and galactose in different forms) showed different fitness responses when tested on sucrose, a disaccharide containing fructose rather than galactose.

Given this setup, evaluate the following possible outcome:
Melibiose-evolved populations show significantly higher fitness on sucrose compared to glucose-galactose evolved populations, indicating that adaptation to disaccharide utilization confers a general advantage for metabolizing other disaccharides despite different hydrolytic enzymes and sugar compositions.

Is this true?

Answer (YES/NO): NO